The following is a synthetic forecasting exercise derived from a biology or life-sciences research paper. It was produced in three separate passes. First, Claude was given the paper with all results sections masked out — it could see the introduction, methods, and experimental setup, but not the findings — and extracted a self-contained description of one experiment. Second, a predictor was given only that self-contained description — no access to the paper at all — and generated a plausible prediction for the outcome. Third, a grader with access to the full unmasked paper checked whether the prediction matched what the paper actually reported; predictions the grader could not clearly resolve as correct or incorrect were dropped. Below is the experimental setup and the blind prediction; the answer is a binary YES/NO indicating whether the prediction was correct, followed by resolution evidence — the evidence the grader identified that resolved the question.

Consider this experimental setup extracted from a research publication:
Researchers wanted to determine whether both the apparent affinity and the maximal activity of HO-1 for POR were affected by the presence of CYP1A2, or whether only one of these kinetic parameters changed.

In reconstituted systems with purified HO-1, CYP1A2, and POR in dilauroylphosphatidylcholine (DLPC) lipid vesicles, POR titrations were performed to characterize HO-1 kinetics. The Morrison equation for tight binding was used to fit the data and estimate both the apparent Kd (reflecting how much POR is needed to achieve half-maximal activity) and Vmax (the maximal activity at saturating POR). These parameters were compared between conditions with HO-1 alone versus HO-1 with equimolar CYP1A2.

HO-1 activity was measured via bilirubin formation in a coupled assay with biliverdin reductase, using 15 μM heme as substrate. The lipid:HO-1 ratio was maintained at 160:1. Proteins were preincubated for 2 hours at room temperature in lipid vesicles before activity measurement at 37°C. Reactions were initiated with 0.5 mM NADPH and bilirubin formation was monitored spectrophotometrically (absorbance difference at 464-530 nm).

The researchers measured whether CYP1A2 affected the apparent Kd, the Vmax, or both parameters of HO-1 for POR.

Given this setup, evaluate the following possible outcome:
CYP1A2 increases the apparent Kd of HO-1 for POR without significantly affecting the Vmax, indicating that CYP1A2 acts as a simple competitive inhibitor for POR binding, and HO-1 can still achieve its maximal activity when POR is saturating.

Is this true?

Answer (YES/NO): YES